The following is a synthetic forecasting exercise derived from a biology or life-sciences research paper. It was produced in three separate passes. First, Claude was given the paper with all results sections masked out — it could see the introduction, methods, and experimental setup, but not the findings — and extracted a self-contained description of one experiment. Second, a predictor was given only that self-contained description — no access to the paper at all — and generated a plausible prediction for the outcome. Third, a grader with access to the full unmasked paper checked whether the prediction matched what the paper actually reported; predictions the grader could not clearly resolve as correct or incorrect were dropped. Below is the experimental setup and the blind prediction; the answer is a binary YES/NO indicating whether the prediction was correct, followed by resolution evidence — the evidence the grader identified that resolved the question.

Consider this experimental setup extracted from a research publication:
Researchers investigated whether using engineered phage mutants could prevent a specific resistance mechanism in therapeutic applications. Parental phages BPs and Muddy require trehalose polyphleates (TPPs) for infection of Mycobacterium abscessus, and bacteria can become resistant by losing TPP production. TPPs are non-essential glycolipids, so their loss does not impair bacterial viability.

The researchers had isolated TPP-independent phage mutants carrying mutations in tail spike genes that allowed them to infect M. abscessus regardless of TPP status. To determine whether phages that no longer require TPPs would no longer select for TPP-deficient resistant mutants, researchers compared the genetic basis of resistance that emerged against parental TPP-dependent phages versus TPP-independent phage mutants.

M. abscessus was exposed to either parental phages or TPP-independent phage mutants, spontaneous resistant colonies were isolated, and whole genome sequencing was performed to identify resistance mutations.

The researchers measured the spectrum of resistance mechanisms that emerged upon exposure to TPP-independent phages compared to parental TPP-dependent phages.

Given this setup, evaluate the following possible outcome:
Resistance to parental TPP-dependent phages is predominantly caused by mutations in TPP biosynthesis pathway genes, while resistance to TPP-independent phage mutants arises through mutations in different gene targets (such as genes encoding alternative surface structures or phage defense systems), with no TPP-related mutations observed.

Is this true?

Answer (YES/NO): NO